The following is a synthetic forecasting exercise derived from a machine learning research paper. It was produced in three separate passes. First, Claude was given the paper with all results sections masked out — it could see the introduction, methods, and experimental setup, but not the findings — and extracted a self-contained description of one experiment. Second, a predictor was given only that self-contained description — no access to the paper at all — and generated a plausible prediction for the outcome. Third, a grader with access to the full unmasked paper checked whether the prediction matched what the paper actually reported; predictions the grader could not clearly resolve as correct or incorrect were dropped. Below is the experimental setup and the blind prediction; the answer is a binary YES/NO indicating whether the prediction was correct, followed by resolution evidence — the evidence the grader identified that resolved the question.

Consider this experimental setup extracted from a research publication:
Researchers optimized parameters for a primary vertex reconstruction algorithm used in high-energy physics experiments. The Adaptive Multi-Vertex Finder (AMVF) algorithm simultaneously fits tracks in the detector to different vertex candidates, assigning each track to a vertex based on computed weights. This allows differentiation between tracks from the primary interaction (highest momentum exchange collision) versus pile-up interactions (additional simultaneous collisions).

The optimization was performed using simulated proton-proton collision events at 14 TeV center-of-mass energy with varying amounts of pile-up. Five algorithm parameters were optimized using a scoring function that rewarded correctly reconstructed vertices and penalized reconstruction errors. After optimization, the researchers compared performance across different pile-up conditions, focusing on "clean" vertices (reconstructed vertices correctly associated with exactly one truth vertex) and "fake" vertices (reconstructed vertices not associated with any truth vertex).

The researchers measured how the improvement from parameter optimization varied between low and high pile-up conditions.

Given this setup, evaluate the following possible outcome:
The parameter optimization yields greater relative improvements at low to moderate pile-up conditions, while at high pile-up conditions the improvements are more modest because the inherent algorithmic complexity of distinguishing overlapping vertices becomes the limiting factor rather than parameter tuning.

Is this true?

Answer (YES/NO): NO